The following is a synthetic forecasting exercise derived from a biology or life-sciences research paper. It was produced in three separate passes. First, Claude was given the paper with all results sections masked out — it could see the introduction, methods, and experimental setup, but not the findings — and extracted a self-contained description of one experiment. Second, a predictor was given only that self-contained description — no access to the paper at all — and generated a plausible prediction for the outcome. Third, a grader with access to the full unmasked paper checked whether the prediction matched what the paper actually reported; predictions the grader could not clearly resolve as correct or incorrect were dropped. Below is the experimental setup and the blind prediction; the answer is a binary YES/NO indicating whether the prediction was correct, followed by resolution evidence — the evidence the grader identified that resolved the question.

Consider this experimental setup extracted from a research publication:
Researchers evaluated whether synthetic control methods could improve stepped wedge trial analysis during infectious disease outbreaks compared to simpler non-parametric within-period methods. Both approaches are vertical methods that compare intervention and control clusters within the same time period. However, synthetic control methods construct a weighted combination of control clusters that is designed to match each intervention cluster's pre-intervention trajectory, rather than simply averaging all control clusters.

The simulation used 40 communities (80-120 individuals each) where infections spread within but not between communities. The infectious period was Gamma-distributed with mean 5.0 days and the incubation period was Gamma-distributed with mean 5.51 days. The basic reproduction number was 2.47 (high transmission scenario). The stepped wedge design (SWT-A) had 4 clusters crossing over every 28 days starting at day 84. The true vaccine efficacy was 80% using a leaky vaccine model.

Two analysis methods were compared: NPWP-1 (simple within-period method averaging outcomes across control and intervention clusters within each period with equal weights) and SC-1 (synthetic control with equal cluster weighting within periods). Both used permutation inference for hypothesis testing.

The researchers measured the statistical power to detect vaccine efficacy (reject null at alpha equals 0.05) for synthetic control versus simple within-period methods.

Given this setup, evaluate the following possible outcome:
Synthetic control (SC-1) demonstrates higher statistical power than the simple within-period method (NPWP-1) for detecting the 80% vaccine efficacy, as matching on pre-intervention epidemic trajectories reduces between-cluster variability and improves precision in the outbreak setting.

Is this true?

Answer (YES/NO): NO